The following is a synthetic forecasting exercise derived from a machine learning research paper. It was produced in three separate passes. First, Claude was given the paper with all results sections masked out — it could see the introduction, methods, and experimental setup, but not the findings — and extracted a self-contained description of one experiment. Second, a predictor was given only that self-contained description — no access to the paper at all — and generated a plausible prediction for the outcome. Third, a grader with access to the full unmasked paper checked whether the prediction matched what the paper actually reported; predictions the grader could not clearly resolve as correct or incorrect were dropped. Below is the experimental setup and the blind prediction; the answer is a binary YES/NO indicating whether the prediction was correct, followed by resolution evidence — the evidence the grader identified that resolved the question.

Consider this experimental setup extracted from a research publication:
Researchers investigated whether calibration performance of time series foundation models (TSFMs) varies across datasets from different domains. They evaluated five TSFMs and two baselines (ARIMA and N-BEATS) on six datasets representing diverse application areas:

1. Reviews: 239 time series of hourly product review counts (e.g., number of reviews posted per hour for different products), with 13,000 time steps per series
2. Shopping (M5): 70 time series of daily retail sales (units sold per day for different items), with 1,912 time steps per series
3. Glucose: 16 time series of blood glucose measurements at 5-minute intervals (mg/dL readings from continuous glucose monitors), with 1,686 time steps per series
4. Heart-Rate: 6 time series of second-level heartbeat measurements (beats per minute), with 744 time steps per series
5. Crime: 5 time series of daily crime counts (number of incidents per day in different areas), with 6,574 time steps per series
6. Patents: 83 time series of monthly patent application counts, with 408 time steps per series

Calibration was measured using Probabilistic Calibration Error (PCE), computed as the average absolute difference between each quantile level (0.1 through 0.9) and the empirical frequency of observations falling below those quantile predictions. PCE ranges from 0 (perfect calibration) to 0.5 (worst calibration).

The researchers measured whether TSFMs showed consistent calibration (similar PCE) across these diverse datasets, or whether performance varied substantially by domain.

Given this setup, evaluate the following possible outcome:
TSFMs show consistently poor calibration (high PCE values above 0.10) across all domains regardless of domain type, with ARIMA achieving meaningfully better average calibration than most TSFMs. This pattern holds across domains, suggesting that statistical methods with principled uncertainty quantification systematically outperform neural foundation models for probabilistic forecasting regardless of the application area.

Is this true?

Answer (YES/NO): NO